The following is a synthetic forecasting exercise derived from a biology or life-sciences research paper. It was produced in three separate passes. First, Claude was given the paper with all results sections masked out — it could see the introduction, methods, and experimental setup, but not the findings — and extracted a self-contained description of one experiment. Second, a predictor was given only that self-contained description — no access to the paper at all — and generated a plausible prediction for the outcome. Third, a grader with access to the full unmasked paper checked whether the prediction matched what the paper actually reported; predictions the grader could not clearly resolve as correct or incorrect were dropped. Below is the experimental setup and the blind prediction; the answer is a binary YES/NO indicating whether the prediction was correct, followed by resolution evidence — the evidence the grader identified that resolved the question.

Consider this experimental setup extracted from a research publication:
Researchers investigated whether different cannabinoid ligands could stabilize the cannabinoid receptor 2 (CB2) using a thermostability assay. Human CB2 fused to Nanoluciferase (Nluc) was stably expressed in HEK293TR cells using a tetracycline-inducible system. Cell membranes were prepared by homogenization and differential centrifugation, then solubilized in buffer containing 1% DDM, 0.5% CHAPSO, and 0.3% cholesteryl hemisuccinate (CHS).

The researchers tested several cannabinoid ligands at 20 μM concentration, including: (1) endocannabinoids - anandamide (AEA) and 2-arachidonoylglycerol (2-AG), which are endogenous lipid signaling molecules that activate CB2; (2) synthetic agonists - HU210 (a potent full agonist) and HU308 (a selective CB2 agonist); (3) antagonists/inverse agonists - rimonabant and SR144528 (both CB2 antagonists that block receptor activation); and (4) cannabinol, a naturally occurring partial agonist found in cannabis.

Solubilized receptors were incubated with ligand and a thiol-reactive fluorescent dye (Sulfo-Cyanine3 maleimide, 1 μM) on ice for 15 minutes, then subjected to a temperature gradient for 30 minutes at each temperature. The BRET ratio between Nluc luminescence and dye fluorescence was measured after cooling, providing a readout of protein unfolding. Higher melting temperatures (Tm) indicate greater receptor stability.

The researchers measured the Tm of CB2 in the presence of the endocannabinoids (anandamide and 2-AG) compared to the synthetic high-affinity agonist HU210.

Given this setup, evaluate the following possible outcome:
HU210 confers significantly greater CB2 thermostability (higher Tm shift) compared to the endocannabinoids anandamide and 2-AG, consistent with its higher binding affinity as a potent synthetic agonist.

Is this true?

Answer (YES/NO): YES